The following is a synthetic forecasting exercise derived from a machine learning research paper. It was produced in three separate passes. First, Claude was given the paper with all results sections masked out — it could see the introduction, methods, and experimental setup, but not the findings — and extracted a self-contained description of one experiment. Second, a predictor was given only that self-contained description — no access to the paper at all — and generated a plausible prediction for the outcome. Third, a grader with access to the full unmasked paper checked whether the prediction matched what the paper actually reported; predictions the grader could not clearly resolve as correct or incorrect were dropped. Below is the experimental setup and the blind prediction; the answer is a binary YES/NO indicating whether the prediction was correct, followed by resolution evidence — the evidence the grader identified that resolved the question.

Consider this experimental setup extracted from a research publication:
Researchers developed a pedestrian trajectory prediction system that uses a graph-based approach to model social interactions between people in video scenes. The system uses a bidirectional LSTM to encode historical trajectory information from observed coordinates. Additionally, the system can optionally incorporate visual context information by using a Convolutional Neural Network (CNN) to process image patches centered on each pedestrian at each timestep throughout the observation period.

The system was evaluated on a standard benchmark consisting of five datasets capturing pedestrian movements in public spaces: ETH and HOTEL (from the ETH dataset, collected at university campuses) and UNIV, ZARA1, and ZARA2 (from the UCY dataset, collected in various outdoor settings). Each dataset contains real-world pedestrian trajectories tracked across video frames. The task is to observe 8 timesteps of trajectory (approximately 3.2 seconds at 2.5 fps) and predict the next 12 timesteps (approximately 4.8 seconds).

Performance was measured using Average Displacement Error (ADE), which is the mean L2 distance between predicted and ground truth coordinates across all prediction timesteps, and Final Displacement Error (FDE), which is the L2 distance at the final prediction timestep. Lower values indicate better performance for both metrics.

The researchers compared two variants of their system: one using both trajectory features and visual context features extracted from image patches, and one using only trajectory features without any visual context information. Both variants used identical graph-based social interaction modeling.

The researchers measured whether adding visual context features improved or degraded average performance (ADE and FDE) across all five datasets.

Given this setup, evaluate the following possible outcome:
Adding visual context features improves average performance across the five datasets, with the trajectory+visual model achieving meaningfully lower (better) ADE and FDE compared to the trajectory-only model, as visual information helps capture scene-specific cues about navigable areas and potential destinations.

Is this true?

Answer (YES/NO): NO